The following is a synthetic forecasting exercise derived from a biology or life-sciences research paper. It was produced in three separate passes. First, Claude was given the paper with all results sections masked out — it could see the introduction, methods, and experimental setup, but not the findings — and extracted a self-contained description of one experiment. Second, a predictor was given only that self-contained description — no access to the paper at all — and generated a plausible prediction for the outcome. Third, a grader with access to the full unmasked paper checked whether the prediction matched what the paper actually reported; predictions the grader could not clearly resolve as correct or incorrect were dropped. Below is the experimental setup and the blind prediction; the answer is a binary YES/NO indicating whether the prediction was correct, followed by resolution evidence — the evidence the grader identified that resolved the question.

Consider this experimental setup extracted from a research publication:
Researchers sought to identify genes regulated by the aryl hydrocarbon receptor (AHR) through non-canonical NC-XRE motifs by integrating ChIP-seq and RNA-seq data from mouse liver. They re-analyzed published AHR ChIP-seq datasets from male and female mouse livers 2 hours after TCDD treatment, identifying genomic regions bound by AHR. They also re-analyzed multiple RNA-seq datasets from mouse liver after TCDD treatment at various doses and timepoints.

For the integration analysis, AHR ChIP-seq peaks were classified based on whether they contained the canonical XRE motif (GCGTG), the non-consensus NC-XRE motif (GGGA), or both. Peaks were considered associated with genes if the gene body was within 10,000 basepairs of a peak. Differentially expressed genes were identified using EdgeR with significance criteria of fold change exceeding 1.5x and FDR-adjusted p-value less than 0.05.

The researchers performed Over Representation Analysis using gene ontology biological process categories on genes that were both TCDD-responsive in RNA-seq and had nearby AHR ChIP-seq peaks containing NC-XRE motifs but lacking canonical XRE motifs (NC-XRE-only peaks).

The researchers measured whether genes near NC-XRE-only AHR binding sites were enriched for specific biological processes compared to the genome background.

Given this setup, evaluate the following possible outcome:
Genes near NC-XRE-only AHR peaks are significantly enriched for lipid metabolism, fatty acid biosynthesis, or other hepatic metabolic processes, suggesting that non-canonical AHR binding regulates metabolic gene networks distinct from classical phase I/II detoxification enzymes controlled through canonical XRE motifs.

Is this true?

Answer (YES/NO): NO